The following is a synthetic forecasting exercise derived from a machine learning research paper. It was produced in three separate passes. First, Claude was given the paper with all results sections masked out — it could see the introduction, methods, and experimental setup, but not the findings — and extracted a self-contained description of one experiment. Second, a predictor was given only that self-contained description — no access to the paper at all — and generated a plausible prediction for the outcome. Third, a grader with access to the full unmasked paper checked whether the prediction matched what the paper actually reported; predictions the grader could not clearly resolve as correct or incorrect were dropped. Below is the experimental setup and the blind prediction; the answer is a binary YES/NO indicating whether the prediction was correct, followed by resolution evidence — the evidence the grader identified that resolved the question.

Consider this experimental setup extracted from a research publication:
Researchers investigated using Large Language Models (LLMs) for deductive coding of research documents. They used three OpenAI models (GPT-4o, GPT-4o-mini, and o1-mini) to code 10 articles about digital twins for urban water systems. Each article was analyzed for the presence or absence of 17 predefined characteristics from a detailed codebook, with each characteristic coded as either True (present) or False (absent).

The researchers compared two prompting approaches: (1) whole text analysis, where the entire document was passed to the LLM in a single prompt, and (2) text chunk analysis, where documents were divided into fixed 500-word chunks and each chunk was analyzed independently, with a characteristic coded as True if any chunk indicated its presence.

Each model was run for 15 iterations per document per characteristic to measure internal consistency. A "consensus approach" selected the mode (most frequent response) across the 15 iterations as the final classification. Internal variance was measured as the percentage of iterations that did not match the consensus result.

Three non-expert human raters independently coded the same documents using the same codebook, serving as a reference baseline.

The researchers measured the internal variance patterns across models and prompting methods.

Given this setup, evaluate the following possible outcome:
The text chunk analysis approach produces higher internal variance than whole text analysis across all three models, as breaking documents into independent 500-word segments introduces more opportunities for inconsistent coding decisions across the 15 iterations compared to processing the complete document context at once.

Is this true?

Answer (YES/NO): NO